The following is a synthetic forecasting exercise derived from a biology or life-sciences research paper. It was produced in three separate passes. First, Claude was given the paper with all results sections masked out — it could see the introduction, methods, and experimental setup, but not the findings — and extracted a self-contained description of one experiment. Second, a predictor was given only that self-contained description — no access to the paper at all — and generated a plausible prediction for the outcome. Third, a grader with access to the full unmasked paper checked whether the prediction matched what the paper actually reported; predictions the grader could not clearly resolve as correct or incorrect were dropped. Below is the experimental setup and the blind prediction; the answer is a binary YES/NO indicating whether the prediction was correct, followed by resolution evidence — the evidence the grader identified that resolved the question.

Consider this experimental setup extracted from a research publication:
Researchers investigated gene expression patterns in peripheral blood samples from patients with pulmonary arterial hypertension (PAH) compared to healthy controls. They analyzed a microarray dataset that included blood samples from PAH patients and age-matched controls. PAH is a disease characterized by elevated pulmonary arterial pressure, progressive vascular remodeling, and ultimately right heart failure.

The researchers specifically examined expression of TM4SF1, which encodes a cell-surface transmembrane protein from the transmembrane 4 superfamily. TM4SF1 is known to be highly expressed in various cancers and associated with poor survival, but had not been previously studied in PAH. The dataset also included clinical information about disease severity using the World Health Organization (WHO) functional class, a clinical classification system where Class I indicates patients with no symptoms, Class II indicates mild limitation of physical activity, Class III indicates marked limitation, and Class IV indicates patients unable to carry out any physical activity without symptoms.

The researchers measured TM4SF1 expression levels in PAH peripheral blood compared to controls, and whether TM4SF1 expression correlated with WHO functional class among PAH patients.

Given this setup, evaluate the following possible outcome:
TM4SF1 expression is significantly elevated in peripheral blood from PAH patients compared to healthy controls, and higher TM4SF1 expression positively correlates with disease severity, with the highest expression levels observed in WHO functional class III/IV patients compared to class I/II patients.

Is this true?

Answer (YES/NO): NO